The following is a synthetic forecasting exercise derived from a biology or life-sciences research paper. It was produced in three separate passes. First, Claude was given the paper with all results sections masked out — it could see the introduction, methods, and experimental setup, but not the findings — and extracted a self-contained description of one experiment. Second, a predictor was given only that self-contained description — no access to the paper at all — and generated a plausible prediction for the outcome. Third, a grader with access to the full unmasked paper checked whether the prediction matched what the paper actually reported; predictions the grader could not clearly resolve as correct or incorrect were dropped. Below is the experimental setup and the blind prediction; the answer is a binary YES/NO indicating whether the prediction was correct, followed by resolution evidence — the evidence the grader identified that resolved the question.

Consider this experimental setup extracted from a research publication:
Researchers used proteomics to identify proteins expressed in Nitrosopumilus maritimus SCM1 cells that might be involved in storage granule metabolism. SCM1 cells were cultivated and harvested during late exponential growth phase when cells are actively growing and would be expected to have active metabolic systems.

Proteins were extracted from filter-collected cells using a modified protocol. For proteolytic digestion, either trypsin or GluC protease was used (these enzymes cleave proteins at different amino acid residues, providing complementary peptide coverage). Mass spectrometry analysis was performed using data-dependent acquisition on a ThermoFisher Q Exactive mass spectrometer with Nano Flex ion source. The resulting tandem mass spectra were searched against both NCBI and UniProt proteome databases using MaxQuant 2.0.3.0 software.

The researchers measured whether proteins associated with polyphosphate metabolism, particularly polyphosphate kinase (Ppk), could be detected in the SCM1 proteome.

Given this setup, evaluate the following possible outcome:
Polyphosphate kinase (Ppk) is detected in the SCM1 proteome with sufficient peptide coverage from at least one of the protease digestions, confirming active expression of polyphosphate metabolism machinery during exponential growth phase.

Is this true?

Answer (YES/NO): NO